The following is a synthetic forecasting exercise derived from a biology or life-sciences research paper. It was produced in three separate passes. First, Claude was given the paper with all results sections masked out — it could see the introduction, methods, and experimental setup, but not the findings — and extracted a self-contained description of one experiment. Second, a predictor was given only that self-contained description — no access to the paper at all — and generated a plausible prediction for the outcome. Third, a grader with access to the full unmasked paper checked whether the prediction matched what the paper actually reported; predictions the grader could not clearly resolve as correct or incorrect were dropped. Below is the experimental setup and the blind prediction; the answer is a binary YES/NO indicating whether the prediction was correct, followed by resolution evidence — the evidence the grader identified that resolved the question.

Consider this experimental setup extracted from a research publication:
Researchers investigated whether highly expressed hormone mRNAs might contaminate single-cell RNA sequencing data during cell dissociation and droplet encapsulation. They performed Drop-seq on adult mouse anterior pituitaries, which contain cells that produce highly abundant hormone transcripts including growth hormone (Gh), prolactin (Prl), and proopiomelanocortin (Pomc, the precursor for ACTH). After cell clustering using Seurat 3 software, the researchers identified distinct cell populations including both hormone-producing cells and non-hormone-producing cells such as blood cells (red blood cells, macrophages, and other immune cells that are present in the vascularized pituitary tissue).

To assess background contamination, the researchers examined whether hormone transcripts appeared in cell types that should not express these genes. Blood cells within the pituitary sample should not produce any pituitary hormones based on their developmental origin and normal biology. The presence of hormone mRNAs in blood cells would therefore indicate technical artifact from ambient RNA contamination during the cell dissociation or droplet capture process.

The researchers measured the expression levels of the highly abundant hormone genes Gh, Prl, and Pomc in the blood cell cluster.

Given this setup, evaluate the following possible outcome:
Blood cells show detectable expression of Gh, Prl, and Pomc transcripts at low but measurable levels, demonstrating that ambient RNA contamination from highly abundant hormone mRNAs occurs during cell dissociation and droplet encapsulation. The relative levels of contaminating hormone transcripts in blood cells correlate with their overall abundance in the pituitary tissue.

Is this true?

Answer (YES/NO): YES